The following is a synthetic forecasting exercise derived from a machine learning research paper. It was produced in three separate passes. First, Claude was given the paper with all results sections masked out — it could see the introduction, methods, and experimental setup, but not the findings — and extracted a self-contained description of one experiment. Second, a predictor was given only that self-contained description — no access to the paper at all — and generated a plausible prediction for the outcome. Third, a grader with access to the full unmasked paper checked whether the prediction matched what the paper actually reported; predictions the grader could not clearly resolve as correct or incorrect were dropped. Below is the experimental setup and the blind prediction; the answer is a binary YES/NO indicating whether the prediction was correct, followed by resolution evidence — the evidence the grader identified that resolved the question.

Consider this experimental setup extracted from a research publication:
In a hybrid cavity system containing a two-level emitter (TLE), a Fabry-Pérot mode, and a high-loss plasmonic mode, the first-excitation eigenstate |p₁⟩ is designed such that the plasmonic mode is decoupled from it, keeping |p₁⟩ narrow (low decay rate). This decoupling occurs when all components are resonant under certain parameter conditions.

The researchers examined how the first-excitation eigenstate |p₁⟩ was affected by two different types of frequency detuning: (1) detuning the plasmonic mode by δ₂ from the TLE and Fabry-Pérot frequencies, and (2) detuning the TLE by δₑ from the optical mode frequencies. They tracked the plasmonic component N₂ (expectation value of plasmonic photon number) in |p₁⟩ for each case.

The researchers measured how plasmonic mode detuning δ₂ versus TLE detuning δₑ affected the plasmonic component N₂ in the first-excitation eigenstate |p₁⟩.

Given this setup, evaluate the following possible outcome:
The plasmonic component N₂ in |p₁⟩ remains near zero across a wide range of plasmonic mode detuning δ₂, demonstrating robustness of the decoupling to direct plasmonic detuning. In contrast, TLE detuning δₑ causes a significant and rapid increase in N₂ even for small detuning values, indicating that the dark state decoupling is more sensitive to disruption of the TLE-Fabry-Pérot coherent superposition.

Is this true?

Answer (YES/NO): NO